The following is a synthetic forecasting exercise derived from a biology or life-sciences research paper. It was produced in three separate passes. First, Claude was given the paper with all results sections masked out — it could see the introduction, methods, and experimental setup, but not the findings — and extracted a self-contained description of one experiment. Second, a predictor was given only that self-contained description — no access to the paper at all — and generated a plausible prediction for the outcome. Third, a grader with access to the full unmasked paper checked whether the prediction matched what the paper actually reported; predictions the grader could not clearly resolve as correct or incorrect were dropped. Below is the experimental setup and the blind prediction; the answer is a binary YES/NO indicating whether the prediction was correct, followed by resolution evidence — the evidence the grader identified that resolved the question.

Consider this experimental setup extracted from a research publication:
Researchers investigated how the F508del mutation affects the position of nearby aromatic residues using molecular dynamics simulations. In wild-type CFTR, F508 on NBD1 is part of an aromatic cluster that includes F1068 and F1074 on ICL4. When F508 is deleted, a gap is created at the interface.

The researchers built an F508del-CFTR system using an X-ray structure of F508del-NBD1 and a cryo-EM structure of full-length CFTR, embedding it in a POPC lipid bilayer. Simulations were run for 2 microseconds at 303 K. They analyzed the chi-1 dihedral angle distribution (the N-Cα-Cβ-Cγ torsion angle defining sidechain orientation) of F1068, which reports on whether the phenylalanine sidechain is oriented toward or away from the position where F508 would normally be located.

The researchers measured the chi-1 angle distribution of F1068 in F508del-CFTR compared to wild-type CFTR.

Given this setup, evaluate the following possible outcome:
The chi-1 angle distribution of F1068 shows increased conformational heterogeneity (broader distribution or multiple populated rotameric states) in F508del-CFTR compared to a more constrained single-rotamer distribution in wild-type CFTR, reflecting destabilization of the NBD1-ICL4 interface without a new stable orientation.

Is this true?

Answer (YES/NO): NO